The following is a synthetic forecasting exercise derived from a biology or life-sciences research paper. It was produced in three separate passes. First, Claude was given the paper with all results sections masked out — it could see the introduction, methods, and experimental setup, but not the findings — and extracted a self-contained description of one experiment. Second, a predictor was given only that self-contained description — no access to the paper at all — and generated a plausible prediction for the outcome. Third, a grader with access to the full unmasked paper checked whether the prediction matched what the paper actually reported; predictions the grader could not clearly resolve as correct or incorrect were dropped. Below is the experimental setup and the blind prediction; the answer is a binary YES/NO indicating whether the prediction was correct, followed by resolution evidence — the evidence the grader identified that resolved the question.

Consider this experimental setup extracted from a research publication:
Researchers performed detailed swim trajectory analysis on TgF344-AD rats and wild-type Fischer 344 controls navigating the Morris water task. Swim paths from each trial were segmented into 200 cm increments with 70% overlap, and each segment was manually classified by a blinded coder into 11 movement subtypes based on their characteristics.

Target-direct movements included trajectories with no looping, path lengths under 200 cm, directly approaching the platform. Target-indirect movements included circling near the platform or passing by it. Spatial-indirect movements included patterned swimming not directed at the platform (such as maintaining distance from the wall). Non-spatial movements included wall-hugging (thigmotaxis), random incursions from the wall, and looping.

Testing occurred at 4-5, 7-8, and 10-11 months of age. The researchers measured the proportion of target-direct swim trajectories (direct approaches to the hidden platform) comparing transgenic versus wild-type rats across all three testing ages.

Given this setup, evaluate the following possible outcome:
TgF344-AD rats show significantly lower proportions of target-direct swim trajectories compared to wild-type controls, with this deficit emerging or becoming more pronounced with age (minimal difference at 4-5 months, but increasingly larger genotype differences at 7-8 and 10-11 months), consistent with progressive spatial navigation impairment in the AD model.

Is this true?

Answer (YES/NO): YES